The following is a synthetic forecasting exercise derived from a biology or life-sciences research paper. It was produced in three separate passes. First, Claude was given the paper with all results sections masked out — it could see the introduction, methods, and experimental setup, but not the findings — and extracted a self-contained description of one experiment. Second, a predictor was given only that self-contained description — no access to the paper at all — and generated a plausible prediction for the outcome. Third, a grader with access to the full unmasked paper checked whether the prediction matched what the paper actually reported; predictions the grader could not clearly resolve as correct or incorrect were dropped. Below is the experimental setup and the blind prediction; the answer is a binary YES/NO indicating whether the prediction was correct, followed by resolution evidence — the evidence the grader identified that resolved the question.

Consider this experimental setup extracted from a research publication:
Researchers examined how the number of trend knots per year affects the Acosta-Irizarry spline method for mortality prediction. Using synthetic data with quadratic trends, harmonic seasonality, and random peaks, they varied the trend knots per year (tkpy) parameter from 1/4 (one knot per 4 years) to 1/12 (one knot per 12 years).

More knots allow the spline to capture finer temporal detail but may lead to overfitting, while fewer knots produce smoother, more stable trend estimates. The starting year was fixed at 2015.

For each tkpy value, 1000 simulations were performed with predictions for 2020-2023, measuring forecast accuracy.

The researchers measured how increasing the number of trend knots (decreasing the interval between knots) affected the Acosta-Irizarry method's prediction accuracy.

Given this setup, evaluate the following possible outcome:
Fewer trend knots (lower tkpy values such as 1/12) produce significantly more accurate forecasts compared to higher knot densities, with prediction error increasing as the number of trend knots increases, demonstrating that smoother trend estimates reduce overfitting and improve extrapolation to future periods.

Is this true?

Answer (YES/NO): NO